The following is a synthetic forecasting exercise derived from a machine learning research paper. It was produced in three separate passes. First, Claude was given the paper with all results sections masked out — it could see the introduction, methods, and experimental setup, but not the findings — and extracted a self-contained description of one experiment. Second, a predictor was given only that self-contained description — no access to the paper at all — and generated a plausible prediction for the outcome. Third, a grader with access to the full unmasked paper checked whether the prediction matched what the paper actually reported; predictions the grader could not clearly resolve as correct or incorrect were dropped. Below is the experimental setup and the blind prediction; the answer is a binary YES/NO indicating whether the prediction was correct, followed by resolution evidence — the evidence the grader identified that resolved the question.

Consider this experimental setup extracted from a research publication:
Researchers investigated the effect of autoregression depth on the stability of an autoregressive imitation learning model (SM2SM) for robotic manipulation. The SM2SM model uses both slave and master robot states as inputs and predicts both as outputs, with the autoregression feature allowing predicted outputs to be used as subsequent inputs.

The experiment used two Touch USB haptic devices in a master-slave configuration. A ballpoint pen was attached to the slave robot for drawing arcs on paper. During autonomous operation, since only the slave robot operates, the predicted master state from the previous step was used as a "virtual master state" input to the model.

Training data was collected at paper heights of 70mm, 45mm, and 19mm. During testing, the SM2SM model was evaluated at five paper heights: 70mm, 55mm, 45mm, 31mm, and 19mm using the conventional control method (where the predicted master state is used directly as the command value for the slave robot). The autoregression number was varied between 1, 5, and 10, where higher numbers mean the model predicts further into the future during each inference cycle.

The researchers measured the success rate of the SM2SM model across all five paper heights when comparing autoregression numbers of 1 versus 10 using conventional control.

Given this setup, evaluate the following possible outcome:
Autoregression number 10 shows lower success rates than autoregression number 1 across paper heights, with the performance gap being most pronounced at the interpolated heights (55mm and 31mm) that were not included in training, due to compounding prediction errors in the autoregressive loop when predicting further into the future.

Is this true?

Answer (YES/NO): NO